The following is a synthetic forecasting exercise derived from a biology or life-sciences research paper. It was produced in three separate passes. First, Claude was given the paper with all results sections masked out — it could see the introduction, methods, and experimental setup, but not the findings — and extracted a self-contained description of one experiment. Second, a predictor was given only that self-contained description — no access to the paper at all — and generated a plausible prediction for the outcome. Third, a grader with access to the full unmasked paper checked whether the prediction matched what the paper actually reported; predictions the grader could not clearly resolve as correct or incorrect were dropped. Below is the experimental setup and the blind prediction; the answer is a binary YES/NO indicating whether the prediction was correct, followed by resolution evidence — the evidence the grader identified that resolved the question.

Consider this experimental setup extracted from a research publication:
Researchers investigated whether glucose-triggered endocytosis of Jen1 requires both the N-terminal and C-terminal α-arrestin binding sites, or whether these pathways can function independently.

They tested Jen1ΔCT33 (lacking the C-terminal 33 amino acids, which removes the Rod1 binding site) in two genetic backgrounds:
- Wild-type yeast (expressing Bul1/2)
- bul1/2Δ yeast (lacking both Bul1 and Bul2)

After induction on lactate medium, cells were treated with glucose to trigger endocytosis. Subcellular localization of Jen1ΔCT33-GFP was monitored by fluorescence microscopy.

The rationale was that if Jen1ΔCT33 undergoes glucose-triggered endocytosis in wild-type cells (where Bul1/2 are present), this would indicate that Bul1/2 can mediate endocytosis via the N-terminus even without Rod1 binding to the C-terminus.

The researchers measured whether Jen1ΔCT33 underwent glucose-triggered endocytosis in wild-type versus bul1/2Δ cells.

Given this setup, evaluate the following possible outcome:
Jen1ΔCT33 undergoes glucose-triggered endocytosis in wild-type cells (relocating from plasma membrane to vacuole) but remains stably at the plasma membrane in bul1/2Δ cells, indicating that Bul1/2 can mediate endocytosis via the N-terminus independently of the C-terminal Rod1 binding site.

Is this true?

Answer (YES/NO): YES